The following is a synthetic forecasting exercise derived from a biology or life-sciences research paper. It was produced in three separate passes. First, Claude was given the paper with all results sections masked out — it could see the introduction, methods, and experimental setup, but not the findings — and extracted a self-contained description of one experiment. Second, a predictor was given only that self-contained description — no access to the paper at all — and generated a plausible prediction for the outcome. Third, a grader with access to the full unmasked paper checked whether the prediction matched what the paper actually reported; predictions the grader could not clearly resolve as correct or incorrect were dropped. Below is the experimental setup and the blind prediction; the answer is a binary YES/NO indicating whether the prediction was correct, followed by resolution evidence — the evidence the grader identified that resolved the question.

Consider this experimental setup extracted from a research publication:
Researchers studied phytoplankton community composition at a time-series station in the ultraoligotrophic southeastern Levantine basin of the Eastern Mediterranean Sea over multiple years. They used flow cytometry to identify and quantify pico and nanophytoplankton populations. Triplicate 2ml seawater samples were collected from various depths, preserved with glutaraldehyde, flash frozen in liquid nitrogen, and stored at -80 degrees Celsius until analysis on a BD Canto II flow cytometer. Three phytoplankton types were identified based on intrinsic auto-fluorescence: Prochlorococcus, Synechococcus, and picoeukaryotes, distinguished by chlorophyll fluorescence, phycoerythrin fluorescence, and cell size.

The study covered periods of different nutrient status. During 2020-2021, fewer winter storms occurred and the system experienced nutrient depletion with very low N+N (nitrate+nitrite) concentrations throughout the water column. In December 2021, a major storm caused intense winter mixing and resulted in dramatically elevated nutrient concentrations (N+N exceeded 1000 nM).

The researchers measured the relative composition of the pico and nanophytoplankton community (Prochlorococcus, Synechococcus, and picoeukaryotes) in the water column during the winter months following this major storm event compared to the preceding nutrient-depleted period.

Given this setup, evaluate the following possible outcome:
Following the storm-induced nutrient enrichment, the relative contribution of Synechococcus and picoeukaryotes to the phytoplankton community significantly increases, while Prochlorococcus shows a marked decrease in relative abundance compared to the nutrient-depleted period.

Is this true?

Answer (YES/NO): NO